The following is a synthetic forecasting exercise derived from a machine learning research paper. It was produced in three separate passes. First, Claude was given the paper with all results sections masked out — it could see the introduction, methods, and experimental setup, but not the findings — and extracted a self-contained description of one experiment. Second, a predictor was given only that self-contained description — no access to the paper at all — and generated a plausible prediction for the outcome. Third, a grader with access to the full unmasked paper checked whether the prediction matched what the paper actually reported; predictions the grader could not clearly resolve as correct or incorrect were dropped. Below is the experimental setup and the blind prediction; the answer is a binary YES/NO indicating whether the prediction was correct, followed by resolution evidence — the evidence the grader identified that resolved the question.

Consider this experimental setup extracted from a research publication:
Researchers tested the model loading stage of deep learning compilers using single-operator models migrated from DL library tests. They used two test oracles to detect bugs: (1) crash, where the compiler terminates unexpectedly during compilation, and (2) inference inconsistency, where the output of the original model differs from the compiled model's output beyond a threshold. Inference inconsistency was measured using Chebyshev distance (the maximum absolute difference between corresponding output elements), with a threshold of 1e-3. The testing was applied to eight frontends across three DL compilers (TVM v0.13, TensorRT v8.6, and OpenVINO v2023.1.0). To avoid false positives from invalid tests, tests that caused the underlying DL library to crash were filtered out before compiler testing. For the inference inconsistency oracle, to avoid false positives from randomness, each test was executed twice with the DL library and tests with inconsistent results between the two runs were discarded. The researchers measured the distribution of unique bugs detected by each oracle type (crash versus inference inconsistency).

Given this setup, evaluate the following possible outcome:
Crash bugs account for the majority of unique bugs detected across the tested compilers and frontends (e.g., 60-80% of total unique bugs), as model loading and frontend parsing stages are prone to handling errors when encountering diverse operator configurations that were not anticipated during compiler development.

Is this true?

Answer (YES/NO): NO